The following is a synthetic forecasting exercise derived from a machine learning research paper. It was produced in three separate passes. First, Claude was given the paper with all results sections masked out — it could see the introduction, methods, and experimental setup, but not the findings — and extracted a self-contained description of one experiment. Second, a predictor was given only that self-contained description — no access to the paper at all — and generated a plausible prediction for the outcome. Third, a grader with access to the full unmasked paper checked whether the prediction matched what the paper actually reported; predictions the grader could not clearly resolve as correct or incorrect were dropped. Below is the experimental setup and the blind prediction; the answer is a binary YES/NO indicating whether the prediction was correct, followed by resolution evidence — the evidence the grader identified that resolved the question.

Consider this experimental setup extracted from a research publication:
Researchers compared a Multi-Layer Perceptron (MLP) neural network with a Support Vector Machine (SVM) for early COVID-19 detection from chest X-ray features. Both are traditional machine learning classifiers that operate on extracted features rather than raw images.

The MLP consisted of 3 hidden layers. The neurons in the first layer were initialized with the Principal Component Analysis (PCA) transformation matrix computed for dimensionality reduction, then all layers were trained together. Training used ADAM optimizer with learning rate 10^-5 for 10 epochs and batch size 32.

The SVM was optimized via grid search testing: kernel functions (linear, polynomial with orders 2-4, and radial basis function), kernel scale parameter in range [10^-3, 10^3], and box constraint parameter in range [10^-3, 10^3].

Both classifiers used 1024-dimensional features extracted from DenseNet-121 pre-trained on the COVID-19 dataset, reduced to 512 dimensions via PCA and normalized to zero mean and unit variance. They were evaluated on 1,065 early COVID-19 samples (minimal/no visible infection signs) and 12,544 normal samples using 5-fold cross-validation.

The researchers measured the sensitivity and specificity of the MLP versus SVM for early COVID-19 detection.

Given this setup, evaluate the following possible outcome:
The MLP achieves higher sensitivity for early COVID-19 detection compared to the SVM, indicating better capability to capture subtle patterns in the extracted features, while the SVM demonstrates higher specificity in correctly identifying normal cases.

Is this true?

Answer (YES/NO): YES